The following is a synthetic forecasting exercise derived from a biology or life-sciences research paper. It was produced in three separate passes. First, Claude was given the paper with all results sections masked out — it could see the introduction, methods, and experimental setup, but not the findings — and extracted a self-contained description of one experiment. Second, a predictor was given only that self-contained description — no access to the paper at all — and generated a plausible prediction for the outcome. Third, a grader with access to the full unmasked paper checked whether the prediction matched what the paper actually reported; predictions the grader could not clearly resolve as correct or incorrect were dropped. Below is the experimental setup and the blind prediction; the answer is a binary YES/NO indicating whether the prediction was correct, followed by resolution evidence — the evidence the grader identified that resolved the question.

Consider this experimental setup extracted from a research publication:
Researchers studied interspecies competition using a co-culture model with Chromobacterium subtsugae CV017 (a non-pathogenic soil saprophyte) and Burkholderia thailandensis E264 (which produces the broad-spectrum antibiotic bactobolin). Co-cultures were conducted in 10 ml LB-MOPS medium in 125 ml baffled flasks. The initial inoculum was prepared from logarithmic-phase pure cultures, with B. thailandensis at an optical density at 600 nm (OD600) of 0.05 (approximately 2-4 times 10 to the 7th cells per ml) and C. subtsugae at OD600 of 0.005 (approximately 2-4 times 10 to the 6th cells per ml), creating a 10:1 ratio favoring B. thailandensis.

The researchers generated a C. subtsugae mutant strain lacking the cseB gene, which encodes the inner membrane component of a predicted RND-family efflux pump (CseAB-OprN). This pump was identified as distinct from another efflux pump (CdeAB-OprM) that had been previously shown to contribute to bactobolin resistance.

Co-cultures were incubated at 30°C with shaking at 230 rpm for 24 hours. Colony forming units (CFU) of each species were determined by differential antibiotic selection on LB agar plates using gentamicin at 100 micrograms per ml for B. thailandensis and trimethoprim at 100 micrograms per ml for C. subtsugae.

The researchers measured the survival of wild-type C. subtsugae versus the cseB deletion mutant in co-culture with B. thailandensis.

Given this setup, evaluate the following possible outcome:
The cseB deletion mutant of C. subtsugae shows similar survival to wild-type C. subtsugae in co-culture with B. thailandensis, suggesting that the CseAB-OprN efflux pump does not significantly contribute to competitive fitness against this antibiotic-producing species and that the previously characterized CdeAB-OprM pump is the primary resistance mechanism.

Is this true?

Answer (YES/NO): NO